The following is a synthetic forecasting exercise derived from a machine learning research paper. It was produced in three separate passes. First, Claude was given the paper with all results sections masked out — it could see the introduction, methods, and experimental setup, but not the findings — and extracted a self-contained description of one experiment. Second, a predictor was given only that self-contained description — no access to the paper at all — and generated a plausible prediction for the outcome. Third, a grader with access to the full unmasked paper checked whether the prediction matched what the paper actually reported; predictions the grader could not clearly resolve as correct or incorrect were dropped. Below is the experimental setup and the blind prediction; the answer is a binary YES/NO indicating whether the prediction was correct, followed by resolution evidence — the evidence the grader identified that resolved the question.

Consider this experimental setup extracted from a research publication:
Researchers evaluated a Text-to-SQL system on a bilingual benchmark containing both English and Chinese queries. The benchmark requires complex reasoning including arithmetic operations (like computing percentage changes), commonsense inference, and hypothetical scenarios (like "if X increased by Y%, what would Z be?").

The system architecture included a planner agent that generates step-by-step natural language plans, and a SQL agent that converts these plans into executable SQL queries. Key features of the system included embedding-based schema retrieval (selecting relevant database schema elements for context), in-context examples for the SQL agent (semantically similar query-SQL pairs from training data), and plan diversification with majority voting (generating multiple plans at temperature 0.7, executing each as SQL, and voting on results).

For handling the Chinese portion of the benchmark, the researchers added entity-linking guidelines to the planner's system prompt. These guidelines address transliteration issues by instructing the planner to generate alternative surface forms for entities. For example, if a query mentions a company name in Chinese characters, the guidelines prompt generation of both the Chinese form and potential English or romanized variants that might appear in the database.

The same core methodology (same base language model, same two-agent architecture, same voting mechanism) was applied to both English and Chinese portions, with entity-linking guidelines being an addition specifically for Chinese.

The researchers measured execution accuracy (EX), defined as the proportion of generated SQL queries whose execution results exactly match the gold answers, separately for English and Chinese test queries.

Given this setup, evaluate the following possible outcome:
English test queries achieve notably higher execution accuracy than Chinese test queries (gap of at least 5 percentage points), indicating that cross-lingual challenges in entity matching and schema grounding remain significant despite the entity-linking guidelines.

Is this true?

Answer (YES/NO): NO